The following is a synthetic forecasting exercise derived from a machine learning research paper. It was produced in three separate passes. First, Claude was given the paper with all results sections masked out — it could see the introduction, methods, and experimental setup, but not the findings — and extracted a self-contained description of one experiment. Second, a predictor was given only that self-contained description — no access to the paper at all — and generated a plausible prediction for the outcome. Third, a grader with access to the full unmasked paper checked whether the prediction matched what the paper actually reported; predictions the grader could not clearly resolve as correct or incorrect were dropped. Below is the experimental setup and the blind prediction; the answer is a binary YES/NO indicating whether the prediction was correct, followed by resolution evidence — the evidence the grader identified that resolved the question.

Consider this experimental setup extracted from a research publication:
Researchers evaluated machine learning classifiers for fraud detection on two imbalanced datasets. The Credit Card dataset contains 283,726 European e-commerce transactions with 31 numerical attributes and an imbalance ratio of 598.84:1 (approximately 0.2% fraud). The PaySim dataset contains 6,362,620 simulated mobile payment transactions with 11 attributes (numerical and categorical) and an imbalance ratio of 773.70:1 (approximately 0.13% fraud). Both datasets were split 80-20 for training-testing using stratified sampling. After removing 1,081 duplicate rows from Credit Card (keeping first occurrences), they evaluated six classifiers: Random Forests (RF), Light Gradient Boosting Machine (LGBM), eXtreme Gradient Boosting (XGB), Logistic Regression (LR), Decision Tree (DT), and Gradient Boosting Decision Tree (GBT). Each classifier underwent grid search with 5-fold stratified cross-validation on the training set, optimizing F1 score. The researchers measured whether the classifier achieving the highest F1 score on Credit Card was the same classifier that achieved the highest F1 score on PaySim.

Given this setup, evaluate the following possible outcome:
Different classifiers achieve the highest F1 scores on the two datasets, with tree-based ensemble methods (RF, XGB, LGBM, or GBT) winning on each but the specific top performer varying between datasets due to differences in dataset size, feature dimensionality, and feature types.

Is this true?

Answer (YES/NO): NO